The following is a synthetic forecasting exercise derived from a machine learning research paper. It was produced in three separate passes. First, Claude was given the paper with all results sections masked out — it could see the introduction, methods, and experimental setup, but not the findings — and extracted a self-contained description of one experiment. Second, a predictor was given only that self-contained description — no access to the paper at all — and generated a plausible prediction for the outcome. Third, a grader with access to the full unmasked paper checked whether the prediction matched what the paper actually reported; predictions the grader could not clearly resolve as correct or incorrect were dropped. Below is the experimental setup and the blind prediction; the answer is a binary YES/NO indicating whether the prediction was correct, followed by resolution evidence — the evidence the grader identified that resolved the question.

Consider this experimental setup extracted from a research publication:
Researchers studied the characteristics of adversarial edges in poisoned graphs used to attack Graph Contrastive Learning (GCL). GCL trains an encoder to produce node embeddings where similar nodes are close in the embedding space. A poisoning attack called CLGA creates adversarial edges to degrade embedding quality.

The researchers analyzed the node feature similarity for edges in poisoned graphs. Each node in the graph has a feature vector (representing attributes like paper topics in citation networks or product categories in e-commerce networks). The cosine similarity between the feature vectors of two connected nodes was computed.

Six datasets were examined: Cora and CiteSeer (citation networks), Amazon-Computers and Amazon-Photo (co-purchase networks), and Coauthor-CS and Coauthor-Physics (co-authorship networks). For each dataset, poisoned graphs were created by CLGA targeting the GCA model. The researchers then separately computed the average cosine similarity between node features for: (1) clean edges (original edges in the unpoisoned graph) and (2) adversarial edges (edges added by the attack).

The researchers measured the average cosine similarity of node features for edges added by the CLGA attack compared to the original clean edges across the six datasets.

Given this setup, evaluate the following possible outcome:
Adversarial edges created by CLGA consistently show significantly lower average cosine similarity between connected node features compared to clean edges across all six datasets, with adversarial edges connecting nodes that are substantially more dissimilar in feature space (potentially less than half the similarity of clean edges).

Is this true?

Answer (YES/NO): NO